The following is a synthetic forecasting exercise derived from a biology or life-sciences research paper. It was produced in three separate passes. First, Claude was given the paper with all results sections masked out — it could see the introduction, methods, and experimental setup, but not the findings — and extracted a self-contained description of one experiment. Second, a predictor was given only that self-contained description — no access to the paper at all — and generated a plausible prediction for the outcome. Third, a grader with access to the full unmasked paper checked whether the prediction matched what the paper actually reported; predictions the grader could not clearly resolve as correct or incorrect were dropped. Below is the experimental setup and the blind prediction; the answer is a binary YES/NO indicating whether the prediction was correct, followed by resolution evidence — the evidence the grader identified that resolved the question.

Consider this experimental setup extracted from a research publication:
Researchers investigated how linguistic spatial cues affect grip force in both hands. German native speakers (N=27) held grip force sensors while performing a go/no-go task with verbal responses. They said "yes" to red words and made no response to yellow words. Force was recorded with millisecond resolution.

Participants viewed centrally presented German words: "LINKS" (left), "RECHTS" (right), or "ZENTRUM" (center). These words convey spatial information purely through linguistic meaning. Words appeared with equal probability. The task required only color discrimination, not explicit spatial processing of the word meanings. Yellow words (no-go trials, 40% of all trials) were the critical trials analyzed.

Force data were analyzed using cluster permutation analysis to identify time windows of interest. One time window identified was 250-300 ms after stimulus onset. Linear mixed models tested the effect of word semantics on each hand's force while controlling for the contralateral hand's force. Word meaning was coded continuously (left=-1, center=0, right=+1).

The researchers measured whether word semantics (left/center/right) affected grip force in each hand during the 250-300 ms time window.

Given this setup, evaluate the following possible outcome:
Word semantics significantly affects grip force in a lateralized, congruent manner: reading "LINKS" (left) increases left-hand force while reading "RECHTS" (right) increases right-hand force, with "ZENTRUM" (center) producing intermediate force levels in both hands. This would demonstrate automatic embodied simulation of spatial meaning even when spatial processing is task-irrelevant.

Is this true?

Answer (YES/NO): NO